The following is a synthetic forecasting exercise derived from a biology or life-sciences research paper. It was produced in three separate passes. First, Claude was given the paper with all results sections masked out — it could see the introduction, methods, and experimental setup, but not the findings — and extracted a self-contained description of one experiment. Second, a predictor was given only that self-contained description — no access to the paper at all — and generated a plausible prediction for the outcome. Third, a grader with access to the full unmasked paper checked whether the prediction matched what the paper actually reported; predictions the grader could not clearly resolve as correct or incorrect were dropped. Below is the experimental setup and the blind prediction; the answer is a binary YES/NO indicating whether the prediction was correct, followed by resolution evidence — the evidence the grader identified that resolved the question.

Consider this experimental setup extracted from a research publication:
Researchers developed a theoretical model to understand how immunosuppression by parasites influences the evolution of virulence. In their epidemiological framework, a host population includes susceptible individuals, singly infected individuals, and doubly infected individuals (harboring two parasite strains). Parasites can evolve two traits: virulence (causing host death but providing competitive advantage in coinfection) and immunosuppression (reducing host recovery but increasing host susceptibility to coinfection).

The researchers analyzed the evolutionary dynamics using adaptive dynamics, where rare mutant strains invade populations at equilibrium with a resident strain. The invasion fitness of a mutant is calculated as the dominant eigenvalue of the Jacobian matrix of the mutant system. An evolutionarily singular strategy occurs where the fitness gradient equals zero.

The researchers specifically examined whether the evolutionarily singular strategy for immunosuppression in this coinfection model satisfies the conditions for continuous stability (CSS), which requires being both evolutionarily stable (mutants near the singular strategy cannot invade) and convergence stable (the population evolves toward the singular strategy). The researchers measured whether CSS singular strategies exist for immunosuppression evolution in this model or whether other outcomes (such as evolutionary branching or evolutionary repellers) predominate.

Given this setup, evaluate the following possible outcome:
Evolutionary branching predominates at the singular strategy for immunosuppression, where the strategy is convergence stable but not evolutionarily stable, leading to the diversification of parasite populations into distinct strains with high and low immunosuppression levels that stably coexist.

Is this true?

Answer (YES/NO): NO